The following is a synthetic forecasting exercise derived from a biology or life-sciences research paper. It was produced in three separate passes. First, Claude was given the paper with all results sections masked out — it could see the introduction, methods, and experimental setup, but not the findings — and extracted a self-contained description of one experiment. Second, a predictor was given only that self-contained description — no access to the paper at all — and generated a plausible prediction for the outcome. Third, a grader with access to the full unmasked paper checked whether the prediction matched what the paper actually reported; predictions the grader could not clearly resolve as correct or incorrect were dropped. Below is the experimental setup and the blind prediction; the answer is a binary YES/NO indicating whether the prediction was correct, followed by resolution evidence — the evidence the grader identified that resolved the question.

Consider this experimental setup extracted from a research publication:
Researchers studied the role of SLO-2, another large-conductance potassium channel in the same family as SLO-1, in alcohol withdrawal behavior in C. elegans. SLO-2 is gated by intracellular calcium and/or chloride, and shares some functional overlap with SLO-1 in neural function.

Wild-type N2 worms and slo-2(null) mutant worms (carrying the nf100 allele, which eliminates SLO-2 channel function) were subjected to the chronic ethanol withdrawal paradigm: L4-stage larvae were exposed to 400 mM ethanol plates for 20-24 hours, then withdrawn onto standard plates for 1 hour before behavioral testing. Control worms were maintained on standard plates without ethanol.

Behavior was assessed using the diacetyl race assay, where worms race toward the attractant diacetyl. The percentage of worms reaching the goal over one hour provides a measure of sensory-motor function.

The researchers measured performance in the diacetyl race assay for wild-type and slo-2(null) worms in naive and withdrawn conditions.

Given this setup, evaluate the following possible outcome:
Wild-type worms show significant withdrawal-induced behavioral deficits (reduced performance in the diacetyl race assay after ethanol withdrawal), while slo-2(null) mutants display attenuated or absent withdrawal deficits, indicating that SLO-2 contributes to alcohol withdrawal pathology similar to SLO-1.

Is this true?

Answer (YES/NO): NO